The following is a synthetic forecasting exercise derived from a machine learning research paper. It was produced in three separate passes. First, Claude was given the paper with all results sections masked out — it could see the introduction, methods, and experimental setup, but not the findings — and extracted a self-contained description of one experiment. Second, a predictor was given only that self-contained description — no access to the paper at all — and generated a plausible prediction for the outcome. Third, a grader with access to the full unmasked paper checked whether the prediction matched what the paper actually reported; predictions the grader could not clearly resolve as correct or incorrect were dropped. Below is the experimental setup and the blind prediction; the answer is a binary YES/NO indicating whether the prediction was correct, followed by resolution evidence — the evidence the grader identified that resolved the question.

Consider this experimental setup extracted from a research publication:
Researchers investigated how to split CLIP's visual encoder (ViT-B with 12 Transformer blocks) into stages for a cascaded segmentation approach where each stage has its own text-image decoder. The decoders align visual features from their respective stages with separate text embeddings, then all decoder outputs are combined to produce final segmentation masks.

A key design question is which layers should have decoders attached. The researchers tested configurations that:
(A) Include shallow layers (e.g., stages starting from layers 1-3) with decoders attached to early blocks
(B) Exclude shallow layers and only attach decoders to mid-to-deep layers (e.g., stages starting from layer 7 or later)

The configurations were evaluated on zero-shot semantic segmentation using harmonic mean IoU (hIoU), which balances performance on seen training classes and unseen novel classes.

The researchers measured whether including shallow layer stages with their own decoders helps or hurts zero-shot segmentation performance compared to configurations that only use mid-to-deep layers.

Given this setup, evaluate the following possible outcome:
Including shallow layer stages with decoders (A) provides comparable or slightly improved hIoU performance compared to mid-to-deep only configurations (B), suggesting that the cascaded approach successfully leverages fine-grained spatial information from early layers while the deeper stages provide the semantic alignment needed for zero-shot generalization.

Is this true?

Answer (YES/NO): NO